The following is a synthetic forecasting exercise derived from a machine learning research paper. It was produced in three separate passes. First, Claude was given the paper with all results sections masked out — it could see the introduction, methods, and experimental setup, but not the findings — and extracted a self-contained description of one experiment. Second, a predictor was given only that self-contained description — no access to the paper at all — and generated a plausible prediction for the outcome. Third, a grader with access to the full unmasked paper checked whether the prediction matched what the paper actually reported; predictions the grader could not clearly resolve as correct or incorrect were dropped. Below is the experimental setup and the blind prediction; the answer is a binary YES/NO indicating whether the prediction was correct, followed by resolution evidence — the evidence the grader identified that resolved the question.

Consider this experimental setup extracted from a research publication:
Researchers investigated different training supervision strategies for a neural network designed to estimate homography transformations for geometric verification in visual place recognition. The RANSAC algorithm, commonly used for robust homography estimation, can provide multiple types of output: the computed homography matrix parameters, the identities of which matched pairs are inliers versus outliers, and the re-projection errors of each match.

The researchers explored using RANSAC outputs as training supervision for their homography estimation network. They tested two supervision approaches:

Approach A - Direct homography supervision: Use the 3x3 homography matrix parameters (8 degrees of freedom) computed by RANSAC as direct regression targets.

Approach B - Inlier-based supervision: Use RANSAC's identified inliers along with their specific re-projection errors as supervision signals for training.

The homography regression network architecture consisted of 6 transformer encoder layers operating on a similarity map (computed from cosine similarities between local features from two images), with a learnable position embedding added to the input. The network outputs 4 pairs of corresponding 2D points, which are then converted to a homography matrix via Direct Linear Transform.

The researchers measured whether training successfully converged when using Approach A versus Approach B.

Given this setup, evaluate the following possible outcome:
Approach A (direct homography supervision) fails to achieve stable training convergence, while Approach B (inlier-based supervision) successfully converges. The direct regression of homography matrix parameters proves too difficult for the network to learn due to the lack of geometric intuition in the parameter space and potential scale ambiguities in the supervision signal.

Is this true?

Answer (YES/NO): NO